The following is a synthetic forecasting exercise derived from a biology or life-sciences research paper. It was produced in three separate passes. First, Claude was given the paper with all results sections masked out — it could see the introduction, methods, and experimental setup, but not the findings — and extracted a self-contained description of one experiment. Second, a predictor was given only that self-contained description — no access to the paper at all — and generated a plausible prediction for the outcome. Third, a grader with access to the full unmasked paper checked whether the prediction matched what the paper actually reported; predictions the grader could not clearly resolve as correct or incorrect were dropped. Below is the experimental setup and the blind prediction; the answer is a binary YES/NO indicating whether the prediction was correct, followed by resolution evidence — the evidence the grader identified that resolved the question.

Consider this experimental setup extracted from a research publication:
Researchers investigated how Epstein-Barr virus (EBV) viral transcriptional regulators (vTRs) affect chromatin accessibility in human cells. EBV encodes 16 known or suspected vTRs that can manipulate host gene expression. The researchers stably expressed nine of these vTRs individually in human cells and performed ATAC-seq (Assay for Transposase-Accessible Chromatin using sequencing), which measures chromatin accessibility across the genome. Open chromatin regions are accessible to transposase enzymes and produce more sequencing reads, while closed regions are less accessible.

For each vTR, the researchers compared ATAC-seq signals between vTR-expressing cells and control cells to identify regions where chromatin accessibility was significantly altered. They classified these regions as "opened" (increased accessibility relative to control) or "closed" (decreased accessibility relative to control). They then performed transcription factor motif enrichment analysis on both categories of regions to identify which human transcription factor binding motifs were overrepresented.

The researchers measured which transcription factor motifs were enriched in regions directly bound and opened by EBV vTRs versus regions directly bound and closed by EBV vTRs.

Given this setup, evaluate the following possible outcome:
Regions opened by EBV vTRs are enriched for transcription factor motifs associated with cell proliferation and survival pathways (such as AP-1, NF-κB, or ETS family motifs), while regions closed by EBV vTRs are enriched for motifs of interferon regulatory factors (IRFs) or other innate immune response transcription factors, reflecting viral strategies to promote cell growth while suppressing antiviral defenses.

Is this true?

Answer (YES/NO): NO